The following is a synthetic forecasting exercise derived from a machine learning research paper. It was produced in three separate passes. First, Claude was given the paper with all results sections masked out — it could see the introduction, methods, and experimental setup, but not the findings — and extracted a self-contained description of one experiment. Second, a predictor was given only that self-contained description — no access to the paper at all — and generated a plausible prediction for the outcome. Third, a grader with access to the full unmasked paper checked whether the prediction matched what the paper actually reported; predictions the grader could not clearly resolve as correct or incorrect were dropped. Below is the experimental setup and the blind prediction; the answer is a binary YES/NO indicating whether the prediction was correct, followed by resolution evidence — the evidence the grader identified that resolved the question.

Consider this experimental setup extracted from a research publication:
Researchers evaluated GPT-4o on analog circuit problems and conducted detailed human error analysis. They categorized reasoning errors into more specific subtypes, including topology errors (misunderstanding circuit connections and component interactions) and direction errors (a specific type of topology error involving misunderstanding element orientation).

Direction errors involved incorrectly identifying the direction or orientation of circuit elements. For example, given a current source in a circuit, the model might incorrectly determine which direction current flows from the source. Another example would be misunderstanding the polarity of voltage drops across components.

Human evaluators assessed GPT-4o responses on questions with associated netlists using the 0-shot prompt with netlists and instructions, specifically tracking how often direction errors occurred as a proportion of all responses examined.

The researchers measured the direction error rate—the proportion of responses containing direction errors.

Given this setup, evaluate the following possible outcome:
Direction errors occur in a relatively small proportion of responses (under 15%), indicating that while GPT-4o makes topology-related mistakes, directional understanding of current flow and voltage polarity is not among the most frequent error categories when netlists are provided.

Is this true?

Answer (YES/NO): YES